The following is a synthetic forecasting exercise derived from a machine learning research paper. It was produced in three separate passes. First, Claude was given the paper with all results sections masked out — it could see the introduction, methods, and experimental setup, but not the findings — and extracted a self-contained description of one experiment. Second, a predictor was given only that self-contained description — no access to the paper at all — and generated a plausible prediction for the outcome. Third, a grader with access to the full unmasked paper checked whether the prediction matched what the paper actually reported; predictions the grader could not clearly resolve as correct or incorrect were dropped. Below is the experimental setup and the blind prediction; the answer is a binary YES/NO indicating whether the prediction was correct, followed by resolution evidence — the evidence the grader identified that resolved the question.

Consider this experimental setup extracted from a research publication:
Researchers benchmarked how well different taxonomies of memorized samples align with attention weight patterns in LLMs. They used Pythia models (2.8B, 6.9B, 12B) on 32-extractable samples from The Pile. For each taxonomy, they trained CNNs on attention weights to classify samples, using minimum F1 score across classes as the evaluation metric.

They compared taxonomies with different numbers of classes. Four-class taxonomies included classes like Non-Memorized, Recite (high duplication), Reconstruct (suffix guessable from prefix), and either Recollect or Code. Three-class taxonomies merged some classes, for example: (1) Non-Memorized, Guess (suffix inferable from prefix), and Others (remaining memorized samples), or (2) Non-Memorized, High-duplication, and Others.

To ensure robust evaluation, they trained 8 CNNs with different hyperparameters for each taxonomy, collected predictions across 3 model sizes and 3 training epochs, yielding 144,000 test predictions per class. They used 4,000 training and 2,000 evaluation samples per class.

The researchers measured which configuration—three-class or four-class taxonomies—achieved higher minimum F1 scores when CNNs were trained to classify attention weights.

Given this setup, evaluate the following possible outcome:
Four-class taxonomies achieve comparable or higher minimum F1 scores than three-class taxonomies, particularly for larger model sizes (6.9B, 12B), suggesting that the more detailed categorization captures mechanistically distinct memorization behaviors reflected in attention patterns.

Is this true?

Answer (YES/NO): NO